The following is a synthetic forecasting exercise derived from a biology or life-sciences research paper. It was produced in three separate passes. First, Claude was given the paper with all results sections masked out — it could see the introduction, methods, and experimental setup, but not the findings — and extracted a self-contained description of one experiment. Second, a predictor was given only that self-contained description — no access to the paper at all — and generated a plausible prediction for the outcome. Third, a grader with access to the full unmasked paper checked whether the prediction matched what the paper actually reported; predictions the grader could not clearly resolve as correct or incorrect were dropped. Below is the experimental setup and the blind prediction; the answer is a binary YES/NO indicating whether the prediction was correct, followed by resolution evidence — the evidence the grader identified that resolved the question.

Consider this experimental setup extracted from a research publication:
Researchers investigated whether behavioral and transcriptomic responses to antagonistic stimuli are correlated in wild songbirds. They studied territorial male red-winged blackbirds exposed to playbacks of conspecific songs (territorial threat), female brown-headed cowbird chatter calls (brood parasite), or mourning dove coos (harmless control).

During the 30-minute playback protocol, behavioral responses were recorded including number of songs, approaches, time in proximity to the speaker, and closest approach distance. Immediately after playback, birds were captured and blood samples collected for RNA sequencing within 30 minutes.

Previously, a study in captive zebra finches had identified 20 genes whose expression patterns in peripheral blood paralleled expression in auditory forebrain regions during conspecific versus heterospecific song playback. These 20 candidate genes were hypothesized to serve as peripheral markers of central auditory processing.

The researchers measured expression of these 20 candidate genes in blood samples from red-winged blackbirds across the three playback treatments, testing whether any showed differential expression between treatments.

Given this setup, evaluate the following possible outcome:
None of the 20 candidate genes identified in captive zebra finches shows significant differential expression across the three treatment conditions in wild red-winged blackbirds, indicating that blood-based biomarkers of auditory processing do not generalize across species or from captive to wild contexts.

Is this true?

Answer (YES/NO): YES